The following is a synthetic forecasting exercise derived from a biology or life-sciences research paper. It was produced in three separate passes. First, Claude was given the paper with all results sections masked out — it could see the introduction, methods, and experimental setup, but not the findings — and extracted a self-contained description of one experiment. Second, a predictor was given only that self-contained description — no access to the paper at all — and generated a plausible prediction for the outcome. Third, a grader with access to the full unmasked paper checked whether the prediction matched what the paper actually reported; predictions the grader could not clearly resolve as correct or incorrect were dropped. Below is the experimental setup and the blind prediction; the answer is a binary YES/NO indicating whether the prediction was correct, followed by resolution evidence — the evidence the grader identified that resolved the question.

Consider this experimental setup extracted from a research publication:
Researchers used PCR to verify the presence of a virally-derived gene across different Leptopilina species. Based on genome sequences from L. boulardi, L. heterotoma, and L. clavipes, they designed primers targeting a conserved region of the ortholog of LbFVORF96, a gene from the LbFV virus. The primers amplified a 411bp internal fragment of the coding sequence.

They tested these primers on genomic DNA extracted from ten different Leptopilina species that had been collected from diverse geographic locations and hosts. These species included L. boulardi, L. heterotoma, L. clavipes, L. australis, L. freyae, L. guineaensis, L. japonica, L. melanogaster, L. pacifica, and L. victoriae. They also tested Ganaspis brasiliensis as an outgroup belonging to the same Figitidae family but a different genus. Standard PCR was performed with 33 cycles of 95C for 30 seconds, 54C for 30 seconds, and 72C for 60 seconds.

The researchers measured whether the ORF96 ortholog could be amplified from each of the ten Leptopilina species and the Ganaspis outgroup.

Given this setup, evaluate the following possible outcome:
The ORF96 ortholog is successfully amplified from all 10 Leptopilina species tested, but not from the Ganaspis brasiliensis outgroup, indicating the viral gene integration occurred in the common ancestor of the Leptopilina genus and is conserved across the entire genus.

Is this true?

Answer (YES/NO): NO